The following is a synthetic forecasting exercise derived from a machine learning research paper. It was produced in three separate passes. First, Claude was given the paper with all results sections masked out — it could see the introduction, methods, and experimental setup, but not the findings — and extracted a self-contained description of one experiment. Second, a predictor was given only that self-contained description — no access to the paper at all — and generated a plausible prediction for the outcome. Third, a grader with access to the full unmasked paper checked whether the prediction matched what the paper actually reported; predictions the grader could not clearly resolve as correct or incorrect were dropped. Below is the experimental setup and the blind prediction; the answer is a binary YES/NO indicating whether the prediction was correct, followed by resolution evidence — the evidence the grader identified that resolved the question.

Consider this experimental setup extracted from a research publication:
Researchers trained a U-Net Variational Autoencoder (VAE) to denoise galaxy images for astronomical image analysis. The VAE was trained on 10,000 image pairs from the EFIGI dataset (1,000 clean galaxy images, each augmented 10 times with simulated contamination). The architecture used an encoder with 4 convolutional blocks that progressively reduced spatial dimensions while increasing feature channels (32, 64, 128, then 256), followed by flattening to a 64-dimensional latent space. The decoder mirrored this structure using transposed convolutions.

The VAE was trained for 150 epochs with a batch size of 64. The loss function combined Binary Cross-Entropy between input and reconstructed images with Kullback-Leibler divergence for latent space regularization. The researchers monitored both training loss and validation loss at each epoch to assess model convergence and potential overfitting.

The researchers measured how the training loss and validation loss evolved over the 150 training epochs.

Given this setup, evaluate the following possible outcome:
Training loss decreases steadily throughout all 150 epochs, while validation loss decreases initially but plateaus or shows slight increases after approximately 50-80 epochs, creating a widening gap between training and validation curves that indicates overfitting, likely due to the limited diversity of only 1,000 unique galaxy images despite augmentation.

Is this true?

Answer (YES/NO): NO